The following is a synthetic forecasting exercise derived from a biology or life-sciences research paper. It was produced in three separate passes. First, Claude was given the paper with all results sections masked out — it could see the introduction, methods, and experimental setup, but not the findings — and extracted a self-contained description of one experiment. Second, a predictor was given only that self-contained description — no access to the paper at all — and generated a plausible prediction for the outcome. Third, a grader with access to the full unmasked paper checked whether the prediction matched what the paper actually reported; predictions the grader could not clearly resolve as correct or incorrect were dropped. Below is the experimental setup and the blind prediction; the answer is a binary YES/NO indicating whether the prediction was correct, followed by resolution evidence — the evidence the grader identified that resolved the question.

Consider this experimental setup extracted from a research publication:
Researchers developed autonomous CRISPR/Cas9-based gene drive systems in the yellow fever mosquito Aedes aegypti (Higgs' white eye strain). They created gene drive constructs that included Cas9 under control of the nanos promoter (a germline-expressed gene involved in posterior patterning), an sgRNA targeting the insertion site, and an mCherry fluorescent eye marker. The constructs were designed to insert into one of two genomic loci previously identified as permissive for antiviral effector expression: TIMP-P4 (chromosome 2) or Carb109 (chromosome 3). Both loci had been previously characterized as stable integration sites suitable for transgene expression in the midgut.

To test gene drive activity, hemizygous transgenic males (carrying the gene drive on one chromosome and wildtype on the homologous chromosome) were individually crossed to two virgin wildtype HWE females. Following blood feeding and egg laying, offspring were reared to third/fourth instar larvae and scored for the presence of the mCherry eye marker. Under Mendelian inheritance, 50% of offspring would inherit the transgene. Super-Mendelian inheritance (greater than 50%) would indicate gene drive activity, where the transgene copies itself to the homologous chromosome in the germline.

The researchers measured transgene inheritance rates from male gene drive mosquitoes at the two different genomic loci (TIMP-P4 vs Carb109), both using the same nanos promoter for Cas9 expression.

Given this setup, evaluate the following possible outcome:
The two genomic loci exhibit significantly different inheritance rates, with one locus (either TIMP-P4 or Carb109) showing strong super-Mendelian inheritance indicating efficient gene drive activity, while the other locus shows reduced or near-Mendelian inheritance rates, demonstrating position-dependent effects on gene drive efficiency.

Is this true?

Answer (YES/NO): YES